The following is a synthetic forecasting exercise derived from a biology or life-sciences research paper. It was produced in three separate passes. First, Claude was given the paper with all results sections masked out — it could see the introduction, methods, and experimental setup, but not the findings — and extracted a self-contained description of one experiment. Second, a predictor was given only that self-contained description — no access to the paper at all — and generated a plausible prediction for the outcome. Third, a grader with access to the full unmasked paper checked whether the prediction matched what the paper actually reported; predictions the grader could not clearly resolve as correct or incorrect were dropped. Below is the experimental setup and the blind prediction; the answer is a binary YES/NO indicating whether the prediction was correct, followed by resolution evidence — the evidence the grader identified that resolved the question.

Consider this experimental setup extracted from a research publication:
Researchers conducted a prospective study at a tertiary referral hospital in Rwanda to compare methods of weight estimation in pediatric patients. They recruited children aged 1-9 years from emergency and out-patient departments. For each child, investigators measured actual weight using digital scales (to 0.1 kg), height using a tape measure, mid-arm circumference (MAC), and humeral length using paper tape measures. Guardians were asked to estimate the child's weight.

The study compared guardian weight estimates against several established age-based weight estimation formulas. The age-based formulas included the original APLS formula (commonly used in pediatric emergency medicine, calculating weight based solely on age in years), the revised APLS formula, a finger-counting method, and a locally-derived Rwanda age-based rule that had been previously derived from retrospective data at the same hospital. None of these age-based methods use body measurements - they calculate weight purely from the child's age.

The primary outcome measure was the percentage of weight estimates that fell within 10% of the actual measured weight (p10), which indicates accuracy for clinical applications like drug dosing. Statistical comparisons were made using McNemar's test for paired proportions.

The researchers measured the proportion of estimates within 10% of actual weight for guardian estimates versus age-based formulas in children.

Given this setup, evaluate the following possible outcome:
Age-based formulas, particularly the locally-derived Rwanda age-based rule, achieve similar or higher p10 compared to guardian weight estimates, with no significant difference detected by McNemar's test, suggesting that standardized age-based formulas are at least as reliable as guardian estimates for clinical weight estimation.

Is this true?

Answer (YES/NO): NO